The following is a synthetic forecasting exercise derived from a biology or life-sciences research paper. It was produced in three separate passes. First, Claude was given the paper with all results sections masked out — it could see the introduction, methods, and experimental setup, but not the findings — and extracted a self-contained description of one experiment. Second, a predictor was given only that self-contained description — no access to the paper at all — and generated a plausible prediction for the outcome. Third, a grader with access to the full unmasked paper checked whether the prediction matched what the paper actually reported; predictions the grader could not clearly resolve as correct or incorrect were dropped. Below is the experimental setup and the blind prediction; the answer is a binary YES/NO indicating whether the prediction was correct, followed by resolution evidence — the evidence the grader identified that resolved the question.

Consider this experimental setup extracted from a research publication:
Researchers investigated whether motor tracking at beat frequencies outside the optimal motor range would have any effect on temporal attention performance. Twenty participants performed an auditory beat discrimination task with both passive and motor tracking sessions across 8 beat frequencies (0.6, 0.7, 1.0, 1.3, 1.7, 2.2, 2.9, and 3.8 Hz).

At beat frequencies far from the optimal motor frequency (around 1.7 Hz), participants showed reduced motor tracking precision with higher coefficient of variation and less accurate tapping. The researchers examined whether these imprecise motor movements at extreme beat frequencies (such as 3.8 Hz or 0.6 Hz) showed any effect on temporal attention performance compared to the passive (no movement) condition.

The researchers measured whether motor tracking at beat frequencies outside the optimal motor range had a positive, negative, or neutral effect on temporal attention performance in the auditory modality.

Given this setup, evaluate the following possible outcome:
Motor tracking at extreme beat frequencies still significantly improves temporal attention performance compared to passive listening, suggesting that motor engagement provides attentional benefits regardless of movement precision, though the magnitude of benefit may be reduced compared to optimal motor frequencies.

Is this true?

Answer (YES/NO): NO